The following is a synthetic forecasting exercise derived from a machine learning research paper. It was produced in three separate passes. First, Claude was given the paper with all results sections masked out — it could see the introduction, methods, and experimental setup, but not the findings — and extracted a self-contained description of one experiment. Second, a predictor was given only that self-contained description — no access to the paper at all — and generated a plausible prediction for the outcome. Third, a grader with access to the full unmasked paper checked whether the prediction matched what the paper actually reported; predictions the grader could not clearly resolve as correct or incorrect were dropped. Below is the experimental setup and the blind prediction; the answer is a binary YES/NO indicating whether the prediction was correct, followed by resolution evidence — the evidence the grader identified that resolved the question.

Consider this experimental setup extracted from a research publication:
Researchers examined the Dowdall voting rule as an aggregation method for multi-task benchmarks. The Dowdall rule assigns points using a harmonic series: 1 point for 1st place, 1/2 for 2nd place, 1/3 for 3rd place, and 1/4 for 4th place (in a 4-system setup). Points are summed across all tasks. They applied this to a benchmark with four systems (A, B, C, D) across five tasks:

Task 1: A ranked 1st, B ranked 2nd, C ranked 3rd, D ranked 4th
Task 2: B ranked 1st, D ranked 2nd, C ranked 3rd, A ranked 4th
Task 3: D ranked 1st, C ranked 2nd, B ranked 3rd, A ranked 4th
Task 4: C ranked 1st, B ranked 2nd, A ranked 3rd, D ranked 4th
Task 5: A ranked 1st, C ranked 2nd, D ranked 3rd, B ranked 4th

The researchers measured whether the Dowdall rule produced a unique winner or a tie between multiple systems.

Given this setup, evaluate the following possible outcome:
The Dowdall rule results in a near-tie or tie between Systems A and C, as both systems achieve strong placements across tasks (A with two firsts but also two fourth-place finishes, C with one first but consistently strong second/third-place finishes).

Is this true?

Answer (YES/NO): NO